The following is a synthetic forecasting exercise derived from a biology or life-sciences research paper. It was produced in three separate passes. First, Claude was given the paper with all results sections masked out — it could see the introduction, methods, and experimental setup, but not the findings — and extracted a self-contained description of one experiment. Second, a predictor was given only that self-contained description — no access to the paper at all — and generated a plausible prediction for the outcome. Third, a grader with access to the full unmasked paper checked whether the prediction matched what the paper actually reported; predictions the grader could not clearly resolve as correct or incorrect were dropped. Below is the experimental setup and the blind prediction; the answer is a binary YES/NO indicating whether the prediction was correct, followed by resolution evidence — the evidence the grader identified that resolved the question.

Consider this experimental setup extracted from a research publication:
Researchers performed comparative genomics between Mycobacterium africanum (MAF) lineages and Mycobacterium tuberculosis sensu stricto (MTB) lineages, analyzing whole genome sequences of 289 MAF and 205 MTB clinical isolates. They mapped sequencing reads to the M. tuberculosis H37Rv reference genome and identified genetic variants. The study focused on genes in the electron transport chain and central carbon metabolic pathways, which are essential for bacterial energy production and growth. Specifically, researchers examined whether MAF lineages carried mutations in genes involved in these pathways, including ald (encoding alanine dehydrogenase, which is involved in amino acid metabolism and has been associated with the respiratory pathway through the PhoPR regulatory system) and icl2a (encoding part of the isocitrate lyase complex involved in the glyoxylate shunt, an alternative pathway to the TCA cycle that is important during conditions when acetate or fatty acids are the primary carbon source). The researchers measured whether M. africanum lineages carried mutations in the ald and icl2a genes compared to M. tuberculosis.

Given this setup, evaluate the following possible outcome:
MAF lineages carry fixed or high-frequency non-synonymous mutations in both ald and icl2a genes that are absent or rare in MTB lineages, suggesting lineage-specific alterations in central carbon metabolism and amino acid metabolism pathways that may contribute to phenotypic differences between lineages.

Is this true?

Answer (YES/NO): NO